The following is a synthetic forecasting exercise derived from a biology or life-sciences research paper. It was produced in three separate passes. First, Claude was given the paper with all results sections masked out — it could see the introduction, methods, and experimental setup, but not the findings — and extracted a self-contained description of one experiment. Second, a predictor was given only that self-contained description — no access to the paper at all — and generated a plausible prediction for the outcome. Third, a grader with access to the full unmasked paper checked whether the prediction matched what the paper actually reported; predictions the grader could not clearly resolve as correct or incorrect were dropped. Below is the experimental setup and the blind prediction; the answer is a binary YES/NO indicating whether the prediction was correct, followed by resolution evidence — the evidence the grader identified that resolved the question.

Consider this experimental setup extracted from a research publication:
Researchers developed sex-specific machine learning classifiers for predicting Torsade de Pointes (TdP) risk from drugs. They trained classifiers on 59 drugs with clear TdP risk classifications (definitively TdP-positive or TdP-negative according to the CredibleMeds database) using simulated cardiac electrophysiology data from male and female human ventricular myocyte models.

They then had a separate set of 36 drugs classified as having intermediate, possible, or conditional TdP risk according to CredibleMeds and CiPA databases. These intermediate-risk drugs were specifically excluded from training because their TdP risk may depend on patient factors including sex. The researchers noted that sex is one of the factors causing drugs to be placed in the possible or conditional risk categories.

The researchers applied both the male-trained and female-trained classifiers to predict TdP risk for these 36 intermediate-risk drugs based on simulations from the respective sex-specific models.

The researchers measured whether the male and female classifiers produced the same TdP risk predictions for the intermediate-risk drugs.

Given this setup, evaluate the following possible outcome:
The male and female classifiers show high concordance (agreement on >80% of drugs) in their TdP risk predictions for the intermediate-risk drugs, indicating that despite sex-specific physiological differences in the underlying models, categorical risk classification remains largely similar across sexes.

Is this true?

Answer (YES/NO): NO